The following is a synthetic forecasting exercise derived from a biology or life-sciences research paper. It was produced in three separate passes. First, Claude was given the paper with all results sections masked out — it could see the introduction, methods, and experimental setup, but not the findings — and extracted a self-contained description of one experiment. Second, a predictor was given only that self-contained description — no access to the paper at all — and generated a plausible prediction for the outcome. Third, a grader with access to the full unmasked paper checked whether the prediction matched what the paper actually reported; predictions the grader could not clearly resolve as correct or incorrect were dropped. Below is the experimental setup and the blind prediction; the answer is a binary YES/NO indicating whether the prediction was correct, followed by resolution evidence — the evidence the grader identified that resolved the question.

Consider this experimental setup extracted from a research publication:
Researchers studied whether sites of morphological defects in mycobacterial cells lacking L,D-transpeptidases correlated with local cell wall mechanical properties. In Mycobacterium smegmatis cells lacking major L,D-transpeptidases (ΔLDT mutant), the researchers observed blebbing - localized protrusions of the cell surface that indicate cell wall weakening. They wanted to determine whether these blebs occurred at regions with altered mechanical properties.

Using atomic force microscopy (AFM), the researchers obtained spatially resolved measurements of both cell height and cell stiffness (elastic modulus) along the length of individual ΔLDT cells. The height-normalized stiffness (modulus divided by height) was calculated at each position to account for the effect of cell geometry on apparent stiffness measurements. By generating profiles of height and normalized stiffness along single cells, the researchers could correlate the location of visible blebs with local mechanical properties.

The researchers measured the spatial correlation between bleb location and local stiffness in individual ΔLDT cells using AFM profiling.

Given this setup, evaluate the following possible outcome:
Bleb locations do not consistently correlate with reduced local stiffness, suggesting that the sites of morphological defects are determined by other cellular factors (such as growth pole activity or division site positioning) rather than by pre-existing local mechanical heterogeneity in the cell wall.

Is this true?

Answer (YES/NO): NO